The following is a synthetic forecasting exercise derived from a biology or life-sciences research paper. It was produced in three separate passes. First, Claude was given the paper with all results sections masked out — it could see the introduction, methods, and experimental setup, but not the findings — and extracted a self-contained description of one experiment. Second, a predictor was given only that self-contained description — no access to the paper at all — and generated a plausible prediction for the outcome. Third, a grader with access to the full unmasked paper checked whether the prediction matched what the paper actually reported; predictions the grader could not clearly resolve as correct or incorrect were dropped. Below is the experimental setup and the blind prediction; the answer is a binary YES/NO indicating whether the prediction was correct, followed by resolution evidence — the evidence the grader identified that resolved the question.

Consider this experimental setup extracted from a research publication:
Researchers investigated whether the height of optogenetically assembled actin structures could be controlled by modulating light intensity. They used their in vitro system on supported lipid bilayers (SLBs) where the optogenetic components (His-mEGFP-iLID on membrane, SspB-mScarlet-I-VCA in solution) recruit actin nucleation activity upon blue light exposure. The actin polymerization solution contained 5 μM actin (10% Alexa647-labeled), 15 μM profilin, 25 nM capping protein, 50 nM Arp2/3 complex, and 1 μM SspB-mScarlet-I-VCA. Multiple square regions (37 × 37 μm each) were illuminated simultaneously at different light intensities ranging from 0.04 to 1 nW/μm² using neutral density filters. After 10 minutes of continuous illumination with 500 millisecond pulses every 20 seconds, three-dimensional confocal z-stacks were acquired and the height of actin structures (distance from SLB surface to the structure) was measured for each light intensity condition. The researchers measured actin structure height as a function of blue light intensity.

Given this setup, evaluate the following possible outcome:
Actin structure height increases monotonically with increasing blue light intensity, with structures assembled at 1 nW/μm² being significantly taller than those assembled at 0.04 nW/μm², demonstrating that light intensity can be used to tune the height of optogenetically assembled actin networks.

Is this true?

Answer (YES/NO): NO